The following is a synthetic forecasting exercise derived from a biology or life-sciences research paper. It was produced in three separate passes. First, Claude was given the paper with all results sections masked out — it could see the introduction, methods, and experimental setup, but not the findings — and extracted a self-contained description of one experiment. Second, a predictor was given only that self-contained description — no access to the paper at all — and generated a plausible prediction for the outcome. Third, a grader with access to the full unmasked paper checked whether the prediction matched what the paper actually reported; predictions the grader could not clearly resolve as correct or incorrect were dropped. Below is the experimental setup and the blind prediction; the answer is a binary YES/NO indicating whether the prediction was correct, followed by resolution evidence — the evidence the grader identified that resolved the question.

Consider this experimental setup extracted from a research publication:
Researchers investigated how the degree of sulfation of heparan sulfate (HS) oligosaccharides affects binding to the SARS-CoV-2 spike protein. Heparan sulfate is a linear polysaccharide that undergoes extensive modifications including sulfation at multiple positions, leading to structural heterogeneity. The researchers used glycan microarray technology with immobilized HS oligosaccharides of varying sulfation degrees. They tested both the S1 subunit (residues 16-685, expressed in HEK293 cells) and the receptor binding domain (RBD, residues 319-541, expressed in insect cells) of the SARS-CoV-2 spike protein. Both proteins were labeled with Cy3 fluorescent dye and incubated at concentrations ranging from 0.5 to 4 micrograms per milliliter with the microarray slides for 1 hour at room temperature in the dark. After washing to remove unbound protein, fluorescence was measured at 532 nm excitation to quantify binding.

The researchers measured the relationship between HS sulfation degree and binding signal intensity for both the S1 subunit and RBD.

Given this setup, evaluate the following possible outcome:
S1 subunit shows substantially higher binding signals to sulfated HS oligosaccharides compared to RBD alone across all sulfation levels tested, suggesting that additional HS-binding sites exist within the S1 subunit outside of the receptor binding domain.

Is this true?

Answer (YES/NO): NO